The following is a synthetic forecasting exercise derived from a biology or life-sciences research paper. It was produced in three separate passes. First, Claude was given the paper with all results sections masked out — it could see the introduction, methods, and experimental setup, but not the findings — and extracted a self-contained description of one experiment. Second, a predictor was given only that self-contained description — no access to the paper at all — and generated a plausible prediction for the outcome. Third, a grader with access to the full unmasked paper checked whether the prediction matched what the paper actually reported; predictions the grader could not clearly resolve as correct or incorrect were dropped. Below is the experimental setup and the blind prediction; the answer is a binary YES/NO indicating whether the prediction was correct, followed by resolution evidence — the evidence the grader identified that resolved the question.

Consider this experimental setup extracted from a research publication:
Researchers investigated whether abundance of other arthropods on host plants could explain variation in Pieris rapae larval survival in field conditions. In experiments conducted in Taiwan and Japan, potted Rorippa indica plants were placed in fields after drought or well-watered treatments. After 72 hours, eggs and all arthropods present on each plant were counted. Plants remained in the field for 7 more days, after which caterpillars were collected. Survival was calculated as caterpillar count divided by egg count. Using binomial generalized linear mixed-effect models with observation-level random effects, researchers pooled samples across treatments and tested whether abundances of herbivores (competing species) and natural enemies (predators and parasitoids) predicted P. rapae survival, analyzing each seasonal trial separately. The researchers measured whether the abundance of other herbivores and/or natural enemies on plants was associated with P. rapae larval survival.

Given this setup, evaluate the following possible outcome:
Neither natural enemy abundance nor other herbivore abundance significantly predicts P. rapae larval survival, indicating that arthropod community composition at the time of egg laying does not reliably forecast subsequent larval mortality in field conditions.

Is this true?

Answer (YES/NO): NO